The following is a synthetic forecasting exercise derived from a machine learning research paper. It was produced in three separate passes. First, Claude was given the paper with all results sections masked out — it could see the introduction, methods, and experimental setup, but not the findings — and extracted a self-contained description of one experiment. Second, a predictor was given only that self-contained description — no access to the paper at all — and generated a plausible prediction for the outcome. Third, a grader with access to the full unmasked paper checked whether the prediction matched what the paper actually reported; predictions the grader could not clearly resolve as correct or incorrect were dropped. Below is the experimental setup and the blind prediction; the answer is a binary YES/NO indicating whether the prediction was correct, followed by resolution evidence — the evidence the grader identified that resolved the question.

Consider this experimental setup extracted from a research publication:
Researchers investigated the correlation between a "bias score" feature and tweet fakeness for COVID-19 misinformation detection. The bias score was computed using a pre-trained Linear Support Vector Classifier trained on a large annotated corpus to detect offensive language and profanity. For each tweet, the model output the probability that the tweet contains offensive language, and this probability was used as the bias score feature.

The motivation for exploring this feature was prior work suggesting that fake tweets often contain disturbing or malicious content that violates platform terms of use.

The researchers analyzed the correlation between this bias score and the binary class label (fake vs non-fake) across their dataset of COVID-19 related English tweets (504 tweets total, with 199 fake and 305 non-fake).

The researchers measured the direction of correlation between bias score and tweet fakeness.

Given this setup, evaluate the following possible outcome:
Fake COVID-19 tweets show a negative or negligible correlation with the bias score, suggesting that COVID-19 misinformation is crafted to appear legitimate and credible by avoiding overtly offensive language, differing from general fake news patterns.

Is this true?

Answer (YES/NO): YES